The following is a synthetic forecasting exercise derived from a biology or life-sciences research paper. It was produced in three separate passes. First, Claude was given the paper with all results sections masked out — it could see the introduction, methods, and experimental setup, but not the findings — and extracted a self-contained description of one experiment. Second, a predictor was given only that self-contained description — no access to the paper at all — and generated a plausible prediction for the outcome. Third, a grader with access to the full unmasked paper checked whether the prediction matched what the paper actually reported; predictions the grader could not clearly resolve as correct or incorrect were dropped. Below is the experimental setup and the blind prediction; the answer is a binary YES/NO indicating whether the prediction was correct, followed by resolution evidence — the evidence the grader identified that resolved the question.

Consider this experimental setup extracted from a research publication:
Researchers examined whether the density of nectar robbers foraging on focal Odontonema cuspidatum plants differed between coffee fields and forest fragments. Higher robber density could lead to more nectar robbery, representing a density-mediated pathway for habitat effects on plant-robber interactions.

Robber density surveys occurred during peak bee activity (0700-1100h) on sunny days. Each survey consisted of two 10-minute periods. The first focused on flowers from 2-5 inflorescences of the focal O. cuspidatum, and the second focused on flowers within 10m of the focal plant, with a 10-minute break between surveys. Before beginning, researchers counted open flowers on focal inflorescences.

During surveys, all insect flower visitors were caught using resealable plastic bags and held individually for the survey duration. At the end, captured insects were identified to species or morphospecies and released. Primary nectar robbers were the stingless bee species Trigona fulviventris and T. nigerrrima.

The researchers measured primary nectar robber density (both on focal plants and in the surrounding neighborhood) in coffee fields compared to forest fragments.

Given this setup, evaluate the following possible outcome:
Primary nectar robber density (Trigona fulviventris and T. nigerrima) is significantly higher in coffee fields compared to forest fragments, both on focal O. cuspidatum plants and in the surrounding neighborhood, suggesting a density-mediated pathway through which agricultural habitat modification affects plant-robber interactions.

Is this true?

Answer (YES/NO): NO